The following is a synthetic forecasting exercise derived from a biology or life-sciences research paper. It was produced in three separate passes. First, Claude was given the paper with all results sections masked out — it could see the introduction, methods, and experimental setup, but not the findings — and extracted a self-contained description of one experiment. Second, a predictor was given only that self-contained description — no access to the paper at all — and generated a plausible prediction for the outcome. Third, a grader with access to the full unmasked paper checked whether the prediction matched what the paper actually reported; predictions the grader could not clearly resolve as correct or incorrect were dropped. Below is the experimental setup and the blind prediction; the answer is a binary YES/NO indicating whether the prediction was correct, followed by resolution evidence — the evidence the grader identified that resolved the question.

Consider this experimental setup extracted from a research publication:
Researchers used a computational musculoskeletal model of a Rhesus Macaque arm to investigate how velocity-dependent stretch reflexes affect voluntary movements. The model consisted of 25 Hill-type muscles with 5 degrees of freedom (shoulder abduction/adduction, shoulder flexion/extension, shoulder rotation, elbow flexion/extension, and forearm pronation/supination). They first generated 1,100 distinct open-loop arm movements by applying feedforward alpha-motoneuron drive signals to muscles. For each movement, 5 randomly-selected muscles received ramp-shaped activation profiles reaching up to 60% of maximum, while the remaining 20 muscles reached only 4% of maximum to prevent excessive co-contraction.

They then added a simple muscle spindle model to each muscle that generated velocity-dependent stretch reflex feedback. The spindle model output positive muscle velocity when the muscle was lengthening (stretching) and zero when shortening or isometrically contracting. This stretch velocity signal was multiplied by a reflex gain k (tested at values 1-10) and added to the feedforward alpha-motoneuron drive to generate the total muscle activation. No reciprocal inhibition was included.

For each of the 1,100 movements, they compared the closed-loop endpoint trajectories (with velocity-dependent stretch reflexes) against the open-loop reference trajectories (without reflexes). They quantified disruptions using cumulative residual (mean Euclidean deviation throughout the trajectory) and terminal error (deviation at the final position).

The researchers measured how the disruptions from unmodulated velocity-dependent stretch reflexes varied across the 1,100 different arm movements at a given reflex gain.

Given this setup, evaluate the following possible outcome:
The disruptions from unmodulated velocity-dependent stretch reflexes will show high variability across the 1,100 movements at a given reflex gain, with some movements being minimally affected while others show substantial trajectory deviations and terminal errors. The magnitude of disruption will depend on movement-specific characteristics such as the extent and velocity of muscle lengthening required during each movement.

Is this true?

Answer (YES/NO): YES